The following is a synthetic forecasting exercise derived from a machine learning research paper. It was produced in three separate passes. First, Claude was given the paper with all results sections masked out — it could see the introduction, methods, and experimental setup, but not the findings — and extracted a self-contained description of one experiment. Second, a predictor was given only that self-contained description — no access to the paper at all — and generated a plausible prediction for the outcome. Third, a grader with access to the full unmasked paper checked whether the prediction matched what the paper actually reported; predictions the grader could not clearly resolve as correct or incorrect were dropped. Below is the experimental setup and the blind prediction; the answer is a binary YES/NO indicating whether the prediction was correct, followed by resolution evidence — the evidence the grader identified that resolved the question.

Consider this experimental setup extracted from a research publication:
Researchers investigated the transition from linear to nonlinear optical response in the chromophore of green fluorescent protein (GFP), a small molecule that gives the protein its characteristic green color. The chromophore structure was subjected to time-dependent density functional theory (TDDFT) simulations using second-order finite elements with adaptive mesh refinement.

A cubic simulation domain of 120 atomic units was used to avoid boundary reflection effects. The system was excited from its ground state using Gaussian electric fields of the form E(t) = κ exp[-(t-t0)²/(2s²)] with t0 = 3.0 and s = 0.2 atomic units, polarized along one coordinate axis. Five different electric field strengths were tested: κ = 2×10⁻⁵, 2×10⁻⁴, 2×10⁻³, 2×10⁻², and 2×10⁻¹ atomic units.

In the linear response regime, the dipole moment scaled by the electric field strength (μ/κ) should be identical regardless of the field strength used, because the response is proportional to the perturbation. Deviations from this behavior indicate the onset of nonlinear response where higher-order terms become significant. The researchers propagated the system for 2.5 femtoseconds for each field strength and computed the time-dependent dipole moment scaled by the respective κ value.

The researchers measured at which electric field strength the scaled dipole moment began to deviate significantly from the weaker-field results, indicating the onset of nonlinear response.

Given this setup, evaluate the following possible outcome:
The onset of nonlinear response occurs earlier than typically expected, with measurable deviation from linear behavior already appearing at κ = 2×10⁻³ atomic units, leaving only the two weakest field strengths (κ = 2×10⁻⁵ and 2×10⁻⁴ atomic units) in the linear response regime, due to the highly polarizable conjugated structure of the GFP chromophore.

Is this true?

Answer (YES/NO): NO